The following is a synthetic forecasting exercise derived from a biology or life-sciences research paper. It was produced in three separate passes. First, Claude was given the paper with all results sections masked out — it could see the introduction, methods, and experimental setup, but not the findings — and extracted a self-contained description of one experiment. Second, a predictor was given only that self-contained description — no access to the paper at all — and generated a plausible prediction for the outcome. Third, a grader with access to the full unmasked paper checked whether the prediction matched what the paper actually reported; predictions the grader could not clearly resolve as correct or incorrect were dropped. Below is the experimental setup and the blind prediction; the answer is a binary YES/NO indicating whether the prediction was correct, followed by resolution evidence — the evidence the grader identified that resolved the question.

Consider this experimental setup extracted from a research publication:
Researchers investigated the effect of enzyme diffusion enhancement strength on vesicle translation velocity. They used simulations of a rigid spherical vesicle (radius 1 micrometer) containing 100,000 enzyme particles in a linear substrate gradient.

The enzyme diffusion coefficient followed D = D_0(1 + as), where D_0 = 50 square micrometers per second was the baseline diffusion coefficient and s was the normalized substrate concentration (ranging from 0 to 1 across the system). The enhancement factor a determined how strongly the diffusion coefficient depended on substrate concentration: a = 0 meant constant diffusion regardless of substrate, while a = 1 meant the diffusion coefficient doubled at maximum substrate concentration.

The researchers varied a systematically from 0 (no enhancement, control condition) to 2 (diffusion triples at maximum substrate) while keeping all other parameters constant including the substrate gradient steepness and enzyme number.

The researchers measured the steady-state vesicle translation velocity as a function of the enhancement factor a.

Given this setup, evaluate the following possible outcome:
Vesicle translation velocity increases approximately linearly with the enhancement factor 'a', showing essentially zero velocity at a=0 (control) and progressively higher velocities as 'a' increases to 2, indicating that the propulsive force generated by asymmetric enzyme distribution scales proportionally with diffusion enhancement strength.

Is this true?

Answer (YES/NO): YES